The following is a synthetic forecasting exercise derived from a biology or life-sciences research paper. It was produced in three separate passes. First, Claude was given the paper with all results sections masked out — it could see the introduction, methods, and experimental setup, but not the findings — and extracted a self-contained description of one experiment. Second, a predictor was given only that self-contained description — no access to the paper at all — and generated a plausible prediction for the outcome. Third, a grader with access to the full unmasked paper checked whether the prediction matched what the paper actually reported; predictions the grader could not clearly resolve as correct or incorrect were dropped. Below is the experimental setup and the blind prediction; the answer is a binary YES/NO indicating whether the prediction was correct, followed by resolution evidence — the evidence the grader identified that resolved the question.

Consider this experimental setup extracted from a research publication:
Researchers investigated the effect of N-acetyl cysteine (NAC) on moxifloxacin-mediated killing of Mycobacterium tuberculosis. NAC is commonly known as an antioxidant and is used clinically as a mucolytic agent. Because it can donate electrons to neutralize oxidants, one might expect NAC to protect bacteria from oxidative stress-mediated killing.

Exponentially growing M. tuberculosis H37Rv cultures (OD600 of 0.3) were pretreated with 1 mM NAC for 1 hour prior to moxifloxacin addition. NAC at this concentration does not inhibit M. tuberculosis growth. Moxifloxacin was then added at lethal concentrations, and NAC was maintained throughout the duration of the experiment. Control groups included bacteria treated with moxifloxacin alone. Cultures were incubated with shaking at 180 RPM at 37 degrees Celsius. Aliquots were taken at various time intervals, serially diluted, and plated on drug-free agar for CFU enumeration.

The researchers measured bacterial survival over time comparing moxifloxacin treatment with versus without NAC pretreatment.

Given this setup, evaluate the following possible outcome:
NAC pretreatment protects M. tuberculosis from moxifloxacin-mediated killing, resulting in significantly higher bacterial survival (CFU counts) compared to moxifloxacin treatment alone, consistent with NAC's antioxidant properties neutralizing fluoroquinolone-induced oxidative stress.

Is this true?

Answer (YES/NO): NO